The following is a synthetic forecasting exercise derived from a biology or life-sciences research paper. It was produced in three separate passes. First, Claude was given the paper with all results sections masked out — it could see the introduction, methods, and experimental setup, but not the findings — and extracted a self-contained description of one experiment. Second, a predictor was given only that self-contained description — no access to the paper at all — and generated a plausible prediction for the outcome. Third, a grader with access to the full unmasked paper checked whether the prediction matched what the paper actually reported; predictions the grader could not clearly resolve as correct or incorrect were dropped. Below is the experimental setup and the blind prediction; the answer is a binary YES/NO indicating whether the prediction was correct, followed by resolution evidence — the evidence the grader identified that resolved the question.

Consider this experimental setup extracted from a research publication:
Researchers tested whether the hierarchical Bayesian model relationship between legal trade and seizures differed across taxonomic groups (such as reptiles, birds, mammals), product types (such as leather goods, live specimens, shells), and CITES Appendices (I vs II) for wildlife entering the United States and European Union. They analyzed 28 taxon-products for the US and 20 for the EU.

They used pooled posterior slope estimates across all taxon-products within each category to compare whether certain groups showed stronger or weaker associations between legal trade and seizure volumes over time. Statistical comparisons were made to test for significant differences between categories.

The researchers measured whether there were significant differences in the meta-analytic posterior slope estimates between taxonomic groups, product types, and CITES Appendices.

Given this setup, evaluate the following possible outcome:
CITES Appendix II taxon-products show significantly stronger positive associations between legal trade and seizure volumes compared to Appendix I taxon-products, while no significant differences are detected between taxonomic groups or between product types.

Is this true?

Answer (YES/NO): NO